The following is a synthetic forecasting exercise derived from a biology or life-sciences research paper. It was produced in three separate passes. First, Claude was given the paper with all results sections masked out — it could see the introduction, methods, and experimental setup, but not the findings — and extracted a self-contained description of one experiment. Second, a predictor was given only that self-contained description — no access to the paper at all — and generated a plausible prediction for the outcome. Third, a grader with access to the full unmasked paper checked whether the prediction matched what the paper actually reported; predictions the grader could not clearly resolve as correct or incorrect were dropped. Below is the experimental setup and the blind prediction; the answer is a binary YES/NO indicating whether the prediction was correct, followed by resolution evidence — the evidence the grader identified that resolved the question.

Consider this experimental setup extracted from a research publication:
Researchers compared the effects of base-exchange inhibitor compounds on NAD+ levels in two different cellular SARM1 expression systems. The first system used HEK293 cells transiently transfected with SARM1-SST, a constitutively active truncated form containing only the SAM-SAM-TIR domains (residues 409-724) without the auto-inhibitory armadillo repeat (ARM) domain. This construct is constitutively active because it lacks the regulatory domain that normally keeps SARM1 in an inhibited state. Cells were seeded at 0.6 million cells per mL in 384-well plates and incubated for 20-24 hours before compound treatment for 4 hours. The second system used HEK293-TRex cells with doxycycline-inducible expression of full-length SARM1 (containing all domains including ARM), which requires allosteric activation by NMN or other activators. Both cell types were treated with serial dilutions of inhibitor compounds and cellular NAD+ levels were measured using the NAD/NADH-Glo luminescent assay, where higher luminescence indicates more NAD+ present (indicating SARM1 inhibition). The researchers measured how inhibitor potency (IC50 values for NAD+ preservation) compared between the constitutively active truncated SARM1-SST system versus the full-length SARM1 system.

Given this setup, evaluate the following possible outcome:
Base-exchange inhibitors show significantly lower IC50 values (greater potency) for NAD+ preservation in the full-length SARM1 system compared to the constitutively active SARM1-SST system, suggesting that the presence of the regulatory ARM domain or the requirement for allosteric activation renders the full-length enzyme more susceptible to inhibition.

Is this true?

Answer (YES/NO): NO